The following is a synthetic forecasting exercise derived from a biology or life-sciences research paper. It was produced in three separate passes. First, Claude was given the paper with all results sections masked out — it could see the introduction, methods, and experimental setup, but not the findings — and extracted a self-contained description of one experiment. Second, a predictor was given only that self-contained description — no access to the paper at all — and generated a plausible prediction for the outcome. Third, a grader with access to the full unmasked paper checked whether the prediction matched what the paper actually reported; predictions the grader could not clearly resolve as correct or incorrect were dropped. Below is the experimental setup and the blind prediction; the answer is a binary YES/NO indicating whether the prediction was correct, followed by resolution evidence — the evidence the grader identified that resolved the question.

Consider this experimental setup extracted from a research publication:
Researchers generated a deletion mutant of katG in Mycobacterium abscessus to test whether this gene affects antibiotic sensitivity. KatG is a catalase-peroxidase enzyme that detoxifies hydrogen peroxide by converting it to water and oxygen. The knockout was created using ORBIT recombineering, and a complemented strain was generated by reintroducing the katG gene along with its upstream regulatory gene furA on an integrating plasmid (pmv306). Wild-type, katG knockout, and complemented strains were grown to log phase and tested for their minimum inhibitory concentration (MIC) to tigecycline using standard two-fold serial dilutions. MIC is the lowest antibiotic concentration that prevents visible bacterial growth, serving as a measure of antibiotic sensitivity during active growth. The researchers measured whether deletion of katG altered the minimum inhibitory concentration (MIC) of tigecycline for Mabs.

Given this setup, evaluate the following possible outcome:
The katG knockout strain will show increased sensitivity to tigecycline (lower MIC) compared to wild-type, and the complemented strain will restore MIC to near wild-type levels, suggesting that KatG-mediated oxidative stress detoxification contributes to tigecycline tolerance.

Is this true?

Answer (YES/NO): NO